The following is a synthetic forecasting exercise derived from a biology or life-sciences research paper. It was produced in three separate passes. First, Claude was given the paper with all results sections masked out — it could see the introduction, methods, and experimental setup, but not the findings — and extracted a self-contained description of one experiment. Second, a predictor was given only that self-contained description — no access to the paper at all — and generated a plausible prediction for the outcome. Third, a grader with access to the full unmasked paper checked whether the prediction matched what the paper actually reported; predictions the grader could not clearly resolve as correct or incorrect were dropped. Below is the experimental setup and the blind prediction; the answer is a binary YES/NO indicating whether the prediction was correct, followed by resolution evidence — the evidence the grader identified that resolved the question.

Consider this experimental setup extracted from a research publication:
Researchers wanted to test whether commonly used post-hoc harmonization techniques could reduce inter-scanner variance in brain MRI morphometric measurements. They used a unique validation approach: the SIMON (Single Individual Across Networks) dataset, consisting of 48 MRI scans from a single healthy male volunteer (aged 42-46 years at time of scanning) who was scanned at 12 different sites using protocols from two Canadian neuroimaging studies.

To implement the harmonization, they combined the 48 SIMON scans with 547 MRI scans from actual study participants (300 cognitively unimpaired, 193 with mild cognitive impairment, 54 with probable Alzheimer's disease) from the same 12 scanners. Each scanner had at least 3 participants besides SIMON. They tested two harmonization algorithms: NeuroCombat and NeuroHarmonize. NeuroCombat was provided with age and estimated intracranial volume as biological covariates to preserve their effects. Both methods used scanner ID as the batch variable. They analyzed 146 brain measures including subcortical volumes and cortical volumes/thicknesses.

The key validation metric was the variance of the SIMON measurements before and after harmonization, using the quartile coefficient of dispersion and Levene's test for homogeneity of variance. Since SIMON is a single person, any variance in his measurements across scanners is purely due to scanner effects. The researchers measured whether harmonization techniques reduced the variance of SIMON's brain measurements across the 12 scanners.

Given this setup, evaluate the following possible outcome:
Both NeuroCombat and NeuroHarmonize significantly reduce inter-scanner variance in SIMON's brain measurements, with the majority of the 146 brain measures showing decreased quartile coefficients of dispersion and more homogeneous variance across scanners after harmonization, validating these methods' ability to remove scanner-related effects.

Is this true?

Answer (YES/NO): NO